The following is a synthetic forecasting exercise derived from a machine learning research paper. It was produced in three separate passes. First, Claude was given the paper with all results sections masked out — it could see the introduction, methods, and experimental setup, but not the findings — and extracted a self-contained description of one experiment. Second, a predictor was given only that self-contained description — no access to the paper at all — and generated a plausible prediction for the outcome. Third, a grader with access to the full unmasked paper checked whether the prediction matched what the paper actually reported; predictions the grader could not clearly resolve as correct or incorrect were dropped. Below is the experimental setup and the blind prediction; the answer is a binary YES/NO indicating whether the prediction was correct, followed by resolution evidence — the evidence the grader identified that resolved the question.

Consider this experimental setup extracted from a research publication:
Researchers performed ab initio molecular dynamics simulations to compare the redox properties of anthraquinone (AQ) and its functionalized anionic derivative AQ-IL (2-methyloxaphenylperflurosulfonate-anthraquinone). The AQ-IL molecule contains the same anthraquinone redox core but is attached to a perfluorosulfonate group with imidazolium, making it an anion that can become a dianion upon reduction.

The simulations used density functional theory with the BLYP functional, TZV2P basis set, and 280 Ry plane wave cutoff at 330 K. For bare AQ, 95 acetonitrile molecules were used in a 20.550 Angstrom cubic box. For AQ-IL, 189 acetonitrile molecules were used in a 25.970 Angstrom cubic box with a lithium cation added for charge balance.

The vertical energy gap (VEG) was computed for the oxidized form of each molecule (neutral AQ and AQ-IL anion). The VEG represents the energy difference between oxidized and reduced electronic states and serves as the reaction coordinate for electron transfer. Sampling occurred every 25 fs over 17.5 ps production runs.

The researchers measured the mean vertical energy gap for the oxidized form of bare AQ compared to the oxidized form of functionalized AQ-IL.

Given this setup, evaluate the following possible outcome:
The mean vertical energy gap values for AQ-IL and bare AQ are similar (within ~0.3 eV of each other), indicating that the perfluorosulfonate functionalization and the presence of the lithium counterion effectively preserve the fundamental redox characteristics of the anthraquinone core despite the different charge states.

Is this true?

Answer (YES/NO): YES